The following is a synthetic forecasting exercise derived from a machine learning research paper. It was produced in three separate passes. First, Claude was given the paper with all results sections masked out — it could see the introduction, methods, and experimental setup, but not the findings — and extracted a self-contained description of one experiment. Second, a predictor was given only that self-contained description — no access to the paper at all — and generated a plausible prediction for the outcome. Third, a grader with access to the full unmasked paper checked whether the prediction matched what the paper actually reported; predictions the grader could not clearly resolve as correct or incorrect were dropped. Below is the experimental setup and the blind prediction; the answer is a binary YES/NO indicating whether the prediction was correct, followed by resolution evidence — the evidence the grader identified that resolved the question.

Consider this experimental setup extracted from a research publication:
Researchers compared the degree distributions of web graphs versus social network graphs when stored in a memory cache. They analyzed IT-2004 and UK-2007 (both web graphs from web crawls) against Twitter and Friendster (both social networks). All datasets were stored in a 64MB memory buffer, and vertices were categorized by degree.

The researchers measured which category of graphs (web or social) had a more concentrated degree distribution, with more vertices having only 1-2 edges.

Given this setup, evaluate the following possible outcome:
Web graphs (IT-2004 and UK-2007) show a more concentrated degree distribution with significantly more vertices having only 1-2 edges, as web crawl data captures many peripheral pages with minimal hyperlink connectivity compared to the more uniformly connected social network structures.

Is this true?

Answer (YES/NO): NO